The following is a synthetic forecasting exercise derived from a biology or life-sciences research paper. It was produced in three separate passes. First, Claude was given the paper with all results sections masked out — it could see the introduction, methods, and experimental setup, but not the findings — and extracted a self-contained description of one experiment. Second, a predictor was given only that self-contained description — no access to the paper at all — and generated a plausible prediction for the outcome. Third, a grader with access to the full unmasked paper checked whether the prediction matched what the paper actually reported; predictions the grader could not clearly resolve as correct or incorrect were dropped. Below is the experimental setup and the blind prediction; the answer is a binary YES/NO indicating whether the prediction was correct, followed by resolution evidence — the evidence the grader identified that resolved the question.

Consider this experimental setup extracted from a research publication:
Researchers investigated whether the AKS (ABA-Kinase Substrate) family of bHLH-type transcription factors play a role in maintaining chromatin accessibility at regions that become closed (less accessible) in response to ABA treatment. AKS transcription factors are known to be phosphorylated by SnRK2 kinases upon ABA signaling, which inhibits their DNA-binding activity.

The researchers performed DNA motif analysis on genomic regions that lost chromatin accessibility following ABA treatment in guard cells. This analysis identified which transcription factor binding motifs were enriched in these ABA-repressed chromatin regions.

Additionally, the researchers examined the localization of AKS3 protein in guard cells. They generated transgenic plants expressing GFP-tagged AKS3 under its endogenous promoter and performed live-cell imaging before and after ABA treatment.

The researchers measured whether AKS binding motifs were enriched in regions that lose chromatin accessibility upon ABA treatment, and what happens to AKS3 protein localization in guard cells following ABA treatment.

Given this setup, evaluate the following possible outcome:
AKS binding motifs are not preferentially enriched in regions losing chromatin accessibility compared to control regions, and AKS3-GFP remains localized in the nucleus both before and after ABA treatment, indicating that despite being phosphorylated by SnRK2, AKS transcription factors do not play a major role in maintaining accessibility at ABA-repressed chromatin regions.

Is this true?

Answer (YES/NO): NO